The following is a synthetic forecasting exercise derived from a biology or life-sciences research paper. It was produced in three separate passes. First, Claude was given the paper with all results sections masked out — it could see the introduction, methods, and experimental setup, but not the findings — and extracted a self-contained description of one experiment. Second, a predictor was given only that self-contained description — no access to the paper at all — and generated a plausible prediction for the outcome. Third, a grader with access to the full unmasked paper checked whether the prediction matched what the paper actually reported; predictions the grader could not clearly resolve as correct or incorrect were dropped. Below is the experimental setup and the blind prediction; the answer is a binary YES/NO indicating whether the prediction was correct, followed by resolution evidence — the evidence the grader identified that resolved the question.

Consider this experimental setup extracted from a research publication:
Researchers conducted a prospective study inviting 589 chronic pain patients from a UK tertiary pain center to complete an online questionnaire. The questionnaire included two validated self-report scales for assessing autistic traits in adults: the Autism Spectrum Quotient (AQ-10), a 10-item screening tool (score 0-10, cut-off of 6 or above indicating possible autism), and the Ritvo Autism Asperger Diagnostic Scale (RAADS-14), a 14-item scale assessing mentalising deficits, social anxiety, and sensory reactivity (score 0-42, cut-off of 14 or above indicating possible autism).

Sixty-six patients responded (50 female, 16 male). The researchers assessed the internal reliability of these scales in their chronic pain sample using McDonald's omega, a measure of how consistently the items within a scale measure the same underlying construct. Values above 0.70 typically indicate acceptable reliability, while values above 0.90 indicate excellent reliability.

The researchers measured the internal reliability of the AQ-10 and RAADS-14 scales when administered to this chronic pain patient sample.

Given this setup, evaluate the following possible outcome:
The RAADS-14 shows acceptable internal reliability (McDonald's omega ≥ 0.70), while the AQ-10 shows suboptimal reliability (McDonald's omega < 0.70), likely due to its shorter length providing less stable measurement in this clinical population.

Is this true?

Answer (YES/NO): YES